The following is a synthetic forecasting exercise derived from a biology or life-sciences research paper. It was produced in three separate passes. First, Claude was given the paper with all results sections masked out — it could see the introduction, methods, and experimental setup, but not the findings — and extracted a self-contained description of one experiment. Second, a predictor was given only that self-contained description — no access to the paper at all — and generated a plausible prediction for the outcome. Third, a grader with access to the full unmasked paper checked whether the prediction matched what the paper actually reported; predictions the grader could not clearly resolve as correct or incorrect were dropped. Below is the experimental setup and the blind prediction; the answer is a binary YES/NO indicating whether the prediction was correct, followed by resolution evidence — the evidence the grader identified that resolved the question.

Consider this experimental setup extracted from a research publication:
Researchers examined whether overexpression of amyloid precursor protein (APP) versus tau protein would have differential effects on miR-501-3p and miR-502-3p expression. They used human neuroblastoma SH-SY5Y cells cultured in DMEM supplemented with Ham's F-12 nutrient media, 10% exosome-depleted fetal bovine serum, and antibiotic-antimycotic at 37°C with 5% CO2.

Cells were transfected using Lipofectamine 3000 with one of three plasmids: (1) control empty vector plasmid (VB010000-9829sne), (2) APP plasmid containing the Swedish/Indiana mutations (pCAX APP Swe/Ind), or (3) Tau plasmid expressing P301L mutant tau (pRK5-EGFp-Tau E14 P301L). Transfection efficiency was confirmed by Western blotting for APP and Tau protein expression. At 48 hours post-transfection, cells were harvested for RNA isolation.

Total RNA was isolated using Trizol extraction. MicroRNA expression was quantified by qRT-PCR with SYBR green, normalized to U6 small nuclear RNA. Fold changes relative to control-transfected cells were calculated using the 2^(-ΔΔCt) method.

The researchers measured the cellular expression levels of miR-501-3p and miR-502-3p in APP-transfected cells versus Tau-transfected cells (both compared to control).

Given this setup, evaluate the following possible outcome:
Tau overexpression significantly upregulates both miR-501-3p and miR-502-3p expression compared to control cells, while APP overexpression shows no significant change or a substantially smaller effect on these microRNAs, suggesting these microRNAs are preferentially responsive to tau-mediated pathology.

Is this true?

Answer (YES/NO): NO